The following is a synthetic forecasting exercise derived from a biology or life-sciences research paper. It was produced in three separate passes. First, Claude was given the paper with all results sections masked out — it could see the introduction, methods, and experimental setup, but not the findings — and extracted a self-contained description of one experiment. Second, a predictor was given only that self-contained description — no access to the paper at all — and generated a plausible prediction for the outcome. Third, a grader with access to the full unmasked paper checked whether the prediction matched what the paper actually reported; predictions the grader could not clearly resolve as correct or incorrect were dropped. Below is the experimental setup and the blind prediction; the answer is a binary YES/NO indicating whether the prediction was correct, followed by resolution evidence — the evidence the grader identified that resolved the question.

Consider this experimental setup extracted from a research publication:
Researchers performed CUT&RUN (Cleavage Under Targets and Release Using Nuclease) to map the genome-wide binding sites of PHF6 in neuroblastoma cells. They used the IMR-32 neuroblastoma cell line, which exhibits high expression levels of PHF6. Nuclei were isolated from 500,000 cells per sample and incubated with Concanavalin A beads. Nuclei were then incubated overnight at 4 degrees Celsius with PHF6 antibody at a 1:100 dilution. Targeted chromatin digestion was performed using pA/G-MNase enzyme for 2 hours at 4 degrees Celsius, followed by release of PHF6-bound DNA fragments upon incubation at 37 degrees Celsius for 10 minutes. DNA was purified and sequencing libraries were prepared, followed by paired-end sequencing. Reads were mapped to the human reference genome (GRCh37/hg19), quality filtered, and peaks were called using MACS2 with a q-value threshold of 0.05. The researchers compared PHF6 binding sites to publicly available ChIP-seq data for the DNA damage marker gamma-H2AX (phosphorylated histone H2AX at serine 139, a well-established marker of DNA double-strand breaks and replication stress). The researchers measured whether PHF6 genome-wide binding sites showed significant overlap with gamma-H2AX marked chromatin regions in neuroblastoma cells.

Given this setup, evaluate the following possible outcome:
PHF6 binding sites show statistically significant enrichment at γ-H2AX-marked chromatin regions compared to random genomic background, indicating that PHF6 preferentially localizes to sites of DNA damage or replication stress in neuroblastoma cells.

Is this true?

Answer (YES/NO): YES